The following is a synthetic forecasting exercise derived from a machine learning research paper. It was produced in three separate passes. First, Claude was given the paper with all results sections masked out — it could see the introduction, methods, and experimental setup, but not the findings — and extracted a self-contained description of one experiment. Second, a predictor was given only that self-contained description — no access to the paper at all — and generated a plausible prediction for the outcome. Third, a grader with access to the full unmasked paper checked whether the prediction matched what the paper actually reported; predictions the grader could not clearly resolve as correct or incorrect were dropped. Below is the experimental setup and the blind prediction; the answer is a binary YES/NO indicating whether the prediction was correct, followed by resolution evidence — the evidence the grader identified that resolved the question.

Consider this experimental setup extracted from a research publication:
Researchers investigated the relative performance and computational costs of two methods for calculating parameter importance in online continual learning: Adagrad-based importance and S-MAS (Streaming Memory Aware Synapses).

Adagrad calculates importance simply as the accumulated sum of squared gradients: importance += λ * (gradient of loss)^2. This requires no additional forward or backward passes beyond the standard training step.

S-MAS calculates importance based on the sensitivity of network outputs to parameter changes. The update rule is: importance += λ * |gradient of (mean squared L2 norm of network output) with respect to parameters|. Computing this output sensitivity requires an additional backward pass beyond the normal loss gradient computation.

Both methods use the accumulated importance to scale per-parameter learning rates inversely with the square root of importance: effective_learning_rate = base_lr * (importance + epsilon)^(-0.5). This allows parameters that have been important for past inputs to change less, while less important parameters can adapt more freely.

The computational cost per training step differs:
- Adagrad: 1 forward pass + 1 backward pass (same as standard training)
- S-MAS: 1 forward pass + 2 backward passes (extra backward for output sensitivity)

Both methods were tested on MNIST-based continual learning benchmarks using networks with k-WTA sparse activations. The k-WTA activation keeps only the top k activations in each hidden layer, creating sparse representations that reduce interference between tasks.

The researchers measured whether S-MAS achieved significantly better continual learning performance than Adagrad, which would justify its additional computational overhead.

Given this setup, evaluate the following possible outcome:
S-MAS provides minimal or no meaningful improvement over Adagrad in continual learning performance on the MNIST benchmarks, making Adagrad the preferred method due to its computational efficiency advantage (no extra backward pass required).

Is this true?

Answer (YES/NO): NO